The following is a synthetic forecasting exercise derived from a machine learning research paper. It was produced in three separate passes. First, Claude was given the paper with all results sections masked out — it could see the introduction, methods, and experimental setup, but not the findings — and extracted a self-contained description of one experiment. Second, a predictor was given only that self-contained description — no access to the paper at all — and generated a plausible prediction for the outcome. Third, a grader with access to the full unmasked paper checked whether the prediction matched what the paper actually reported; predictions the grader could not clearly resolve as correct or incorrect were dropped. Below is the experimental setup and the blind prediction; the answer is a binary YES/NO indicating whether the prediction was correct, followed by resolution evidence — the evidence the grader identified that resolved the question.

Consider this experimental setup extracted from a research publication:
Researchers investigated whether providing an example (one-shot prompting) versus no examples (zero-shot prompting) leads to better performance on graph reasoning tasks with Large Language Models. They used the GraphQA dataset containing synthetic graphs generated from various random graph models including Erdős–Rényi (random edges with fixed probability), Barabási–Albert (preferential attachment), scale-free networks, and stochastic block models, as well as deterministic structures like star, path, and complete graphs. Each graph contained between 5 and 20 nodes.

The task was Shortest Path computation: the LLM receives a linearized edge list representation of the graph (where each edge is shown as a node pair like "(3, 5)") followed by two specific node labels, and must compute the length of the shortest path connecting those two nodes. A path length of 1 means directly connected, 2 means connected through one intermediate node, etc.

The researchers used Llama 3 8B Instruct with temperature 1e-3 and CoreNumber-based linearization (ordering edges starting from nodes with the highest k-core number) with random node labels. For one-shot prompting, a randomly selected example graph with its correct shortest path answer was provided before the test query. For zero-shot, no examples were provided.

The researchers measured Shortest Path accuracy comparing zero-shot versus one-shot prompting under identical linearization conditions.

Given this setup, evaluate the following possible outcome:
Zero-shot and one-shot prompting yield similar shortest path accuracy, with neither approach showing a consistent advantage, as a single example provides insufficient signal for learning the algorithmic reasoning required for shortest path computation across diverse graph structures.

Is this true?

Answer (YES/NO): NO